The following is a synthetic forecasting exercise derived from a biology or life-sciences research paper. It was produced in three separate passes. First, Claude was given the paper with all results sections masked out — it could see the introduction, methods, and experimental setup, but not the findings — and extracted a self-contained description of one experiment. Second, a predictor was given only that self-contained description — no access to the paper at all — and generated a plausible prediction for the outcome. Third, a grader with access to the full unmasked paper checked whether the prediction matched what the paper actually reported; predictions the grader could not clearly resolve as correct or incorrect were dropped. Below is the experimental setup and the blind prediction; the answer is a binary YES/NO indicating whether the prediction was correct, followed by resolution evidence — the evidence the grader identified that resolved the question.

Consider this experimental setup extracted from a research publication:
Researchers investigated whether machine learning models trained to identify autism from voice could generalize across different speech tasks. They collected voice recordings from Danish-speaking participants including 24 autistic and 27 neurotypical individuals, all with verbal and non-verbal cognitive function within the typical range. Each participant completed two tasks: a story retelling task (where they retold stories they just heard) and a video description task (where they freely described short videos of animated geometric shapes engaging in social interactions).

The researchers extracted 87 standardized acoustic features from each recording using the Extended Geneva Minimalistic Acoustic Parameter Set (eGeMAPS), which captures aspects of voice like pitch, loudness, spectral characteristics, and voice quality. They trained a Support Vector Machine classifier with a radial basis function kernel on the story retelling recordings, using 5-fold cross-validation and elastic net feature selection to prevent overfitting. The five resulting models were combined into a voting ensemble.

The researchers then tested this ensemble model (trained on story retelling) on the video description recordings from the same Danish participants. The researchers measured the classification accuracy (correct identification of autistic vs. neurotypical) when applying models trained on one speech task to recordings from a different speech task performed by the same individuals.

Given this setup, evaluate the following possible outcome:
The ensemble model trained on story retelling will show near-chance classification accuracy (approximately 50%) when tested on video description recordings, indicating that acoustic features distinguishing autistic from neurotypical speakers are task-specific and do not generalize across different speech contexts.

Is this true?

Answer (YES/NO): NO